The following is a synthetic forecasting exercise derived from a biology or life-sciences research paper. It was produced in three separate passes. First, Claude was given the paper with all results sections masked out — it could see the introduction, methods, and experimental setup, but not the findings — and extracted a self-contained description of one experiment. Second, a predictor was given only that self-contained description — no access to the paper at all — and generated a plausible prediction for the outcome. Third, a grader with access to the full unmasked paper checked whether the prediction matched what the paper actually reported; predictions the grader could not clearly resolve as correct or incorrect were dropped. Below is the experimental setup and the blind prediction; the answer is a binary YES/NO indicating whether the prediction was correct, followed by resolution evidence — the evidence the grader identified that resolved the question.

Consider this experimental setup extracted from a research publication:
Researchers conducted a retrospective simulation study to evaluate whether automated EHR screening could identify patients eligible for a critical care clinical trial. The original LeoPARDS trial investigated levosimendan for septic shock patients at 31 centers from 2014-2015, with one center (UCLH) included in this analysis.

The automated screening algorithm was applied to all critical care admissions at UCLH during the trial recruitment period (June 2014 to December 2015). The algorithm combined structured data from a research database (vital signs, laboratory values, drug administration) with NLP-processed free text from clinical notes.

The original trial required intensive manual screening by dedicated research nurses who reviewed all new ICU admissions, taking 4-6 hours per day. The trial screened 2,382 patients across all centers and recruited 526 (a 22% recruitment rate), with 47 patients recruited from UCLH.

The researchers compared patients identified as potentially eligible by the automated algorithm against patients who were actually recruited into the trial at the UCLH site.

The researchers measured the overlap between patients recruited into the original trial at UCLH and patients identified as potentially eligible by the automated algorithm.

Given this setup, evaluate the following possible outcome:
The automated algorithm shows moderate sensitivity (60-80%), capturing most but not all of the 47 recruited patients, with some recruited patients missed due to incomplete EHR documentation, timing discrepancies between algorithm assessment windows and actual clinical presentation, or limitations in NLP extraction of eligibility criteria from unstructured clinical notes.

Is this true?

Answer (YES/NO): NO